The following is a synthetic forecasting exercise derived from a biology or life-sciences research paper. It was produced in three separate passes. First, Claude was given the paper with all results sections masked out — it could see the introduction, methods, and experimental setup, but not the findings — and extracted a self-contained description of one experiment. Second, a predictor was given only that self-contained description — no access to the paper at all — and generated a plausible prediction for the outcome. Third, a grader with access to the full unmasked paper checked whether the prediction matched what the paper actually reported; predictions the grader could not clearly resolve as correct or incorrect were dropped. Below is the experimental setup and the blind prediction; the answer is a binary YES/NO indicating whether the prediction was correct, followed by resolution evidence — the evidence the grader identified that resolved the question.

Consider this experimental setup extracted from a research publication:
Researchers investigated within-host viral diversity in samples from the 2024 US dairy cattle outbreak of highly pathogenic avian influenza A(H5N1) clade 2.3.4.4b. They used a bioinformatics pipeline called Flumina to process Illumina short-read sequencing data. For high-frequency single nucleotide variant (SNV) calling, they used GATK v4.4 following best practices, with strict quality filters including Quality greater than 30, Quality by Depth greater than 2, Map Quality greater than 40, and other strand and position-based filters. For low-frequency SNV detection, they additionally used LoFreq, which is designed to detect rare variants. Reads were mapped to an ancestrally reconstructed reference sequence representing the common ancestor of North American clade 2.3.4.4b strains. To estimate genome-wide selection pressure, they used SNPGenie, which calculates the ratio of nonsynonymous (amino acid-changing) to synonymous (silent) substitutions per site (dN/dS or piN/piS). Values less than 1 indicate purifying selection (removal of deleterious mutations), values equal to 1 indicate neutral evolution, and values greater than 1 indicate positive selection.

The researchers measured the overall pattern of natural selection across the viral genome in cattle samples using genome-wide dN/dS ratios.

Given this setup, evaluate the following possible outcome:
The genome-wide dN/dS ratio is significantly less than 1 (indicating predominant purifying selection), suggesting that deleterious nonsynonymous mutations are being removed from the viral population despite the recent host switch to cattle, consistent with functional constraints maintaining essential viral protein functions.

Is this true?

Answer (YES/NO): YES